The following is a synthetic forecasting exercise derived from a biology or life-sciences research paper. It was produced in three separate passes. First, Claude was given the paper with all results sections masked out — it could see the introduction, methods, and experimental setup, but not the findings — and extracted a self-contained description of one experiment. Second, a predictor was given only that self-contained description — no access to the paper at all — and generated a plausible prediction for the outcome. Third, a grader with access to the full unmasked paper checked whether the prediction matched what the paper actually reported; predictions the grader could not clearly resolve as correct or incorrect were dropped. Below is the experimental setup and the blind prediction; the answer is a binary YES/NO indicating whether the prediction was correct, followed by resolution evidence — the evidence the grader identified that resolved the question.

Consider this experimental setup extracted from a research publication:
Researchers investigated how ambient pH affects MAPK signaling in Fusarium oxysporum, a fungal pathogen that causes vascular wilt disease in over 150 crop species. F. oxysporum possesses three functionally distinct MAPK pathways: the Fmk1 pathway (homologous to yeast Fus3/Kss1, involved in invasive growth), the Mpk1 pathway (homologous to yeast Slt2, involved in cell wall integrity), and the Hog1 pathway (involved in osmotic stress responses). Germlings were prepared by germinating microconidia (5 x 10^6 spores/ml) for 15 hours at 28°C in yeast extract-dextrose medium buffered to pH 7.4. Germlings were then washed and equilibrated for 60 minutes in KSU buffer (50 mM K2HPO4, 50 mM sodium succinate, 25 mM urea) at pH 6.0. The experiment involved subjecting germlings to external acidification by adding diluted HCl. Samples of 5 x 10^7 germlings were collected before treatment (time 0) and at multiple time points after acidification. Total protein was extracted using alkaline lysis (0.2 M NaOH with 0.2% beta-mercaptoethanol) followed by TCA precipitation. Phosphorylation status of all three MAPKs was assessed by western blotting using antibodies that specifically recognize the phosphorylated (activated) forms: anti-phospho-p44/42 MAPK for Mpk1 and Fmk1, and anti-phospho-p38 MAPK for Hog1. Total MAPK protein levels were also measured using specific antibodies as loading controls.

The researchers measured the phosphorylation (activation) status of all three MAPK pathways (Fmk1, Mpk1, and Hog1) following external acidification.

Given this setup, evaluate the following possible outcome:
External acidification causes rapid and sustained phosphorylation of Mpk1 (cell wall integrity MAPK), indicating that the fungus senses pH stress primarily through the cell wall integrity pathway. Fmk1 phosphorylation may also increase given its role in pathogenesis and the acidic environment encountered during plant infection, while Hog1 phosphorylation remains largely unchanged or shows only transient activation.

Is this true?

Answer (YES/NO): NO